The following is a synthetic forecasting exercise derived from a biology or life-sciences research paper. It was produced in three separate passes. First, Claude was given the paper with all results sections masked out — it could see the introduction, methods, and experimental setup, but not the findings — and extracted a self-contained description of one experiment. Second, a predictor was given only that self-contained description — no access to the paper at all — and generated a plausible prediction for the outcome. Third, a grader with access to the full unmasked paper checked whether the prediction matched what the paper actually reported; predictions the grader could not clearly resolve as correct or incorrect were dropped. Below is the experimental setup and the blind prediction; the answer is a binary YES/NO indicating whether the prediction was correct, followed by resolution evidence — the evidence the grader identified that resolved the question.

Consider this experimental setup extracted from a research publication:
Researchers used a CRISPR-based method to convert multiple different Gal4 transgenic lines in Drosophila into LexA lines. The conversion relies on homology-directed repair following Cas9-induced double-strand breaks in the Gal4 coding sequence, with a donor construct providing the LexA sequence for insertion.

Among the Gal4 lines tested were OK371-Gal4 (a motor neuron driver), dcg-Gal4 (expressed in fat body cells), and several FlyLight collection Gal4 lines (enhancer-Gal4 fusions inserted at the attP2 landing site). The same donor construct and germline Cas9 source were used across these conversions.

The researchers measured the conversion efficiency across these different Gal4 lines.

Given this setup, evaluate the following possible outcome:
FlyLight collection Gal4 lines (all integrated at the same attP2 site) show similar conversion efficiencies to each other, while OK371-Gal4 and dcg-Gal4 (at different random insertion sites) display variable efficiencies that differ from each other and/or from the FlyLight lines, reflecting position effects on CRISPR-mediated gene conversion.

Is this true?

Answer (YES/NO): NO